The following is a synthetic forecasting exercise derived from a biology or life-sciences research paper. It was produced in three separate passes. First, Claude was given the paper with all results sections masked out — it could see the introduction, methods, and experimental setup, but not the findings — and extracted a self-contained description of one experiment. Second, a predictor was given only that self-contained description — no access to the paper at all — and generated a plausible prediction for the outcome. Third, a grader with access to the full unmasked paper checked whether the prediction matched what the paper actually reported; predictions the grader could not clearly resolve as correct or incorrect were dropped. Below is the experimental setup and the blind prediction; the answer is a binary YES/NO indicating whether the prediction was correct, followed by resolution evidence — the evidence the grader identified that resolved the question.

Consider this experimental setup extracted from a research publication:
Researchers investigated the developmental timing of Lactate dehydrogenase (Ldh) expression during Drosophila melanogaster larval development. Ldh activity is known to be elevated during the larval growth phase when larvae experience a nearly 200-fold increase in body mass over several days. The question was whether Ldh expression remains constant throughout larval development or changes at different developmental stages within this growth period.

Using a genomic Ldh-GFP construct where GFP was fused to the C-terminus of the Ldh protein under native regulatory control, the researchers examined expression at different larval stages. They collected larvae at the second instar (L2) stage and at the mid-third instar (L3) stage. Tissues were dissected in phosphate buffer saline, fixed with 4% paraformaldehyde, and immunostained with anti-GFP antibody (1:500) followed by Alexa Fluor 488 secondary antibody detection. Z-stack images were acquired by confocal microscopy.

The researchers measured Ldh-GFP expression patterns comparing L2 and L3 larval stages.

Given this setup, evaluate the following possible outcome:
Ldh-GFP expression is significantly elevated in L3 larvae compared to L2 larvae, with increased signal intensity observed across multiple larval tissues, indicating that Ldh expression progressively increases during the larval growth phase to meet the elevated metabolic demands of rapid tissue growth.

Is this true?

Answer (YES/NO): YES